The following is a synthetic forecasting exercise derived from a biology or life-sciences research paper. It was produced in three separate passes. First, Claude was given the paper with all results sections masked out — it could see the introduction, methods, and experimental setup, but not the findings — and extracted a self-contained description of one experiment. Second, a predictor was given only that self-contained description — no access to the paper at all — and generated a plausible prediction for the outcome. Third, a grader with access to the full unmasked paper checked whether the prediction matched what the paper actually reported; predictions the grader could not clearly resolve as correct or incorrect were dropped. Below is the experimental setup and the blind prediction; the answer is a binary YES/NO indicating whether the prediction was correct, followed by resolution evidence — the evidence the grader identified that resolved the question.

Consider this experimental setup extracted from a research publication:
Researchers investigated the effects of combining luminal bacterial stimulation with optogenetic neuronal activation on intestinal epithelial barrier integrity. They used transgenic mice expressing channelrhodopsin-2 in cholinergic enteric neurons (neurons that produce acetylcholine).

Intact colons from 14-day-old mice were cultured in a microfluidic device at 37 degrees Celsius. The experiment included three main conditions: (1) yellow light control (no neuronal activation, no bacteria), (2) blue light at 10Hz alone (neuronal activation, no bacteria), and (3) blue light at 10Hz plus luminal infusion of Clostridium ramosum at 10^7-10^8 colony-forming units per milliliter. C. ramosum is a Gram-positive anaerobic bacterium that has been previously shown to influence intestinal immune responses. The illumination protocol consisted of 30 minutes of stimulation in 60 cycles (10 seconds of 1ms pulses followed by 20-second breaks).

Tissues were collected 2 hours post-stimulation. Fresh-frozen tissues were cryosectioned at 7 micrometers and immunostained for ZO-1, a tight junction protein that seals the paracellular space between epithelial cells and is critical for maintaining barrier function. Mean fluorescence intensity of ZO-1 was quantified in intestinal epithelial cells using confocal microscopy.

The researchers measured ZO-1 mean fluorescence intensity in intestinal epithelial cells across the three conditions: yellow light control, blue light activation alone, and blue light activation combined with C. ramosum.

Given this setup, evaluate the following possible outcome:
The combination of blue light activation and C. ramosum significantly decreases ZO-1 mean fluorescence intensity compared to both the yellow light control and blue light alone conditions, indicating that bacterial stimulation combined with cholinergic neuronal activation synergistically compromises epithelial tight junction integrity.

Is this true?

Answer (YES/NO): NO